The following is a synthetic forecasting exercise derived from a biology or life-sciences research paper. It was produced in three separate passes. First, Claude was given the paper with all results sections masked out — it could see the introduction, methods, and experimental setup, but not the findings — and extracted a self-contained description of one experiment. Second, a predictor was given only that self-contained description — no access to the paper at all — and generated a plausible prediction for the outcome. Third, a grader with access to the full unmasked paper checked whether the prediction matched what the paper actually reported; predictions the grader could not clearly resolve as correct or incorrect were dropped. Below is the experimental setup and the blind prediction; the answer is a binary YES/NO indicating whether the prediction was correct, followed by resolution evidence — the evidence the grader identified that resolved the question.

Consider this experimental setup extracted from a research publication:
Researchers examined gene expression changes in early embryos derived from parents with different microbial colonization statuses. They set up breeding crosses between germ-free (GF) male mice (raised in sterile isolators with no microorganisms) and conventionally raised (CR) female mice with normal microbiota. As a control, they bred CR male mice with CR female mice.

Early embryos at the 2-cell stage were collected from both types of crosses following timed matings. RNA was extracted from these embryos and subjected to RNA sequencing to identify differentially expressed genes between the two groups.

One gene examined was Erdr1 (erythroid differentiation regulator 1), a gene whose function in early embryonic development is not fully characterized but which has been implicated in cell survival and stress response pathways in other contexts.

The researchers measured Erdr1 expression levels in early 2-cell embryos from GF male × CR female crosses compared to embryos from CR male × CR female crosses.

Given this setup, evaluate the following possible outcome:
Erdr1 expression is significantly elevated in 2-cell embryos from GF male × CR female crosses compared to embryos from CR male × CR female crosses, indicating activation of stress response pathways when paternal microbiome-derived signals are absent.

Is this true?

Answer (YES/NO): YES